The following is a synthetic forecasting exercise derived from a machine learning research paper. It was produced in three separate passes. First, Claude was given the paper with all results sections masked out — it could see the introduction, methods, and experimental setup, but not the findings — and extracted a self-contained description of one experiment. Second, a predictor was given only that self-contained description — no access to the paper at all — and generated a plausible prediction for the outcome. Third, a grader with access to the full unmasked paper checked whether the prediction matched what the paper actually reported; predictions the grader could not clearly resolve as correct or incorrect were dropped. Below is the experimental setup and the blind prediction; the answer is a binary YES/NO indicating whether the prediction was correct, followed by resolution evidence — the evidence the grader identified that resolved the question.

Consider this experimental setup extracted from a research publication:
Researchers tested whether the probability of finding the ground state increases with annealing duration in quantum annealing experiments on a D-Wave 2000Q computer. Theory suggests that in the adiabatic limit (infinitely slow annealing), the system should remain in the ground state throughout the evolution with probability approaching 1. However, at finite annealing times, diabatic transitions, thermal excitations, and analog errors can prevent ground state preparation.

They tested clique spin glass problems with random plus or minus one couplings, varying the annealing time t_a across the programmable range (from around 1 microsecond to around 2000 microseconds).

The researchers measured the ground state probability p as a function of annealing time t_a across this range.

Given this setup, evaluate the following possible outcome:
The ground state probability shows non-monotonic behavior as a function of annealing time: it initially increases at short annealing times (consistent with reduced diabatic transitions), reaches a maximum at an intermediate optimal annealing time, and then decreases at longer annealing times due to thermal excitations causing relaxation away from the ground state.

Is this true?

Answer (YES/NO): NO